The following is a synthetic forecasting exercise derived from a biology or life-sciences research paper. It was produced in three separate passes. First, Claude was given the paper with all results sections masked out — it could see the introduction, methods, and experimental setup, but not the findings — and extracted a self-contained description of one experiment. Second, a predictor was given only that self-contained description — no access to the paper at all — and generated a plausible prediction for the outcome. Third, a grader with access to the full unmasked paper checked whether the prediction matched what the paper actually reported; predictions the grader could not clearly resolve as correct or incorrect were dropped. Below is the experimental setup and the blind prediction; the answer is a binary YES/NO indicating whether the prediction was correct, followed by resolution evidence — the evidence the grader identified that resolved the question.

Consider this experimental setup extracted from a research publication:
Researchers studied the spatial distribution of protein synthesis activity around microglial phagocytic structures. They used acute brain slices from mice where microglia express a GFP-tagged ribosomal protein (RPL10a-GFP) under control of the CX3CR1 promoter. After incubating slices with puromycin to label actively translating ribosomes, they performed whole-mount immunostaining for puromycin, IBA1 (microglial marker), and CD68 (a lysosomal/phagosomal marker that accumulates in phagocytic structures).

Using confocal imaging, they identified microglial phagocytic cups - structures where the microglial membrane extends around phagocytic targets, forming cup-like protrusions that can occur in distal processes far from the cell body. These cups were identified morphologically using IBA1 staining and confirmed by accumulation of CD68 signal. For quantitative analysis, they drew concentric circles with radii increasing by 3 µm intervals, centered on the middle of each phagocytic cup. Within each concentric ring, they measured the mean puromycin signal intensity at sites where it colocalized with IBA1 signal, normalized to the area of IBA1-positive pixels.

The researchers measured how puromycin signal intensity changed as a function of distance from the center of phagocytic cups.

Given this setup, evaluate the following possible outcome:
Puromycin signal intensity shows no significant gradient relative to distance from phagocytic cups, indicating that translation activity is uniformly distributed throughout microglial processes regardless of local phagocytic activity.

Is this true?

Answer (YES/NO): NO